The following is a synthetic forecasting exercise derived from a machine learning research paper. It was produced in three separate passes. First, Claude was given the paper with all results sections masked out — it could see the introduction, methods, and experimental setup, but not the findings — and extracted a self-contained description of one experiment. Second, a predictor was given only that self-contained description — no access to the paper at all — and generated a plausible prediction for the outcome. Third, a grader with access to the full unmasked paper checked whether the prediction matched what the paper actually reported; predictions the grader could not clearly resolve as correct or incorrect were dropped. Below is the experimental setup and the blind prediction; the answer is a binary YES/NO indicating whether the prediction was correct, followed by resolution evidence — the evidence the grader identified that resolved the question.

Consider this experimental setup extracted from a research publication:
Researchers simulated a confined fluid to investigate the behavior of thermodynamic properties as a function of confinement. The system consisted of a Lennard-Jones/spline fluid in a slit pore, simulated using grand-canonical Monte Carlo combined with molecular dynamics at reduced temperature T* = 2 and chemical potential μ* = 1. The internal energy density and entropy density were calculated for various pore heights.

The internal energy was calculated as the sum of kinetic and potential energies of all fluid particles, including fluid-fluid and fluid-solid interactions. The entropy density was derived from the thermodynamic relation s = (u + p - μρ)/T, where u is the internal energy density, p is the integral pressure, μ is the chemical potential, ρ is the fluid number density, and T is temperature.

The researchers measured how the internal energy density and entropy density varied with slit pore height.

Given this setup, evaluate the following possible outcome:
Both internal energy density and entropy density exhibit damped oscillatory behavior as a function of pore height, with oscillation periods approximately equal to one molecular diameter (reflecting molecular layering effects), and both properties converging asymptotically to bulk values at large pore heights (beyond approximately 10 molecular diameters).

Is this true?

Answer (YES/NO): NO